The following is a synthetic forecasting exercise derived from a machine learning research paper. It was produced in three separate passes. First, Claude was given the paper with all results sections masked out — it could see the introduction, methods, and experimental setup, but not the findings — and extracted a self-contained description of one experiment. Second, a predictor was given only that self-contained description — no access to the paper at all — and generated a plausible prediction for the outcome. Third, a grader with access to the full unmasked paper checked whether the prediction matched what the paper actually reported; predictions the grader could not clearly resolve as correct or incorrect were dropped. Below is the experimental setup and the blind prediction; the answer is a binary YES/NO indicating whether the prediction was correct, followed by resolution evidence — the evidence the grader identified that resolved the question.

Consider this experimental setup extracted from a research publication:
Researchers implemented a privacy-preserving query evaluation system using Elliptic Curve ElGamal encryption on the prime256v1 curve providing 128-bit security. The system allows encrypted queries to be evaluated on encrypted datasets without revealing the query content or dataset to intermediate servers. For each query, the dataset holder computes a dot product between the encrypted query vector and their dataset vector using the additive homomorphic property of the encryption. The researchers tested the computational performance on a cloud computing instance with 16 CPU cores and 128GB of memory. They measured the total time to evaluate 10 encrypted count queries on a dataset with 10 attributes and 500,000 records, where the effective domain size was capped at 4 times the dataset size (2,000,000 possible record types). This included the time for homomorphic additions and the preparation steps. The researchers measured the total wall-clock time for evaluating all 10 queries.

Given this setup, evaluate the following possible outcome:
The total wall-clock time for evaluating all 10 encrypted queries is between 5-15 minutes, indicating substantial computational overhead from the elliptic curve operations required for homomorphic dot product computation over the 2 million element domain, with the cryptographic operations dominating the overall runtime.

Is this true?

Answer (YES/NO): NO